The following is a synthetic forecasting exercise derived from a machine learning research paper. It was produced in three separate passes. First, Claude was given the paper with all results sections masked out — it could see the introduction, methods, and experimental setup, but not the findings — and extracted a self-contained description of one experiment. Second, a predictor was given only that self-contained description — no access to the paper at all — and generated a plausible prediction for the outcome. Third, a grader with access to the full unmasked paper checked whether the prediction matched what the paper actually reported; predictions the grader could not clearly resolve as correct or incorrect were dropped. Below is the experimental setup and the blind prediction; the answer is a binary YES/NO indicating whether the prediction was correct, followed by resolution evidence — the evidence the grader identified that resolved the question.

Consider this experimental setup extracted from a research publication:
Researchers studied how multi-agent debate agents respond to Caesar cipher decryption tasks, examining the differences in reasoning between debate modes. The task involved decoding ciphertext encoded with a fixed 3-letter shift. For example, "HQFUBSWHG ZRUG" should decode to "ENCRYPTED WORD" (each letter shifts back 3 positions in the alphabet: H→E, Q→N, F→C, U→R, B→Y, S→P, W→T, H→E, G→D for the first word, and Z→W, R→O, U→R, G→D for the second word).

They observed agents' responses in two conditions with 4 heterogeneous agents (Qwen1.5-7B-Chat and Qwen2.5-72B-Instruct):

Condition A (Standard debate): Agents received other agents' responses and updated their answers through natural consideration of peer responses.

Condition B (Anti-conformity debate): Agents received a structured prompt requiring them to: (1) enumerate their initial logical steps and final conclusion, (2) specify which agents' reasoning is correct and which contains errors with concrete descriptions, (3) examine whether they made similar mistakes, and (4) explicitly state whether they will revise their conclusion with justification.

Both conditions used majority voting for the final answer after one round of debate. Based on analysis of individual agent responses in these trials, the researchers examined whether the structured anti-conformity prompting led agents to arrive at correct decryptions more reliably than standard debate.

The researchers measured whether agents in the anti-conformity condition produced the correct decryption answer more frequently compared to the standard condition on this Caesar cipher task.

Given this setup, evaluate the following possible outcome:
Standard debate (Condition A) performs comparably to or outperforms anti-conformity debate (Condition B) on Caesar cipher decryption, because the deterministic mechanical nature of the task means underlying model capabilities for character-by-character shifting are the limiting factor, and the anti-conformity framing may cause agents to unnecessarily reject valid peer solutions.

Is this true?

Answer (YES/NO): YES